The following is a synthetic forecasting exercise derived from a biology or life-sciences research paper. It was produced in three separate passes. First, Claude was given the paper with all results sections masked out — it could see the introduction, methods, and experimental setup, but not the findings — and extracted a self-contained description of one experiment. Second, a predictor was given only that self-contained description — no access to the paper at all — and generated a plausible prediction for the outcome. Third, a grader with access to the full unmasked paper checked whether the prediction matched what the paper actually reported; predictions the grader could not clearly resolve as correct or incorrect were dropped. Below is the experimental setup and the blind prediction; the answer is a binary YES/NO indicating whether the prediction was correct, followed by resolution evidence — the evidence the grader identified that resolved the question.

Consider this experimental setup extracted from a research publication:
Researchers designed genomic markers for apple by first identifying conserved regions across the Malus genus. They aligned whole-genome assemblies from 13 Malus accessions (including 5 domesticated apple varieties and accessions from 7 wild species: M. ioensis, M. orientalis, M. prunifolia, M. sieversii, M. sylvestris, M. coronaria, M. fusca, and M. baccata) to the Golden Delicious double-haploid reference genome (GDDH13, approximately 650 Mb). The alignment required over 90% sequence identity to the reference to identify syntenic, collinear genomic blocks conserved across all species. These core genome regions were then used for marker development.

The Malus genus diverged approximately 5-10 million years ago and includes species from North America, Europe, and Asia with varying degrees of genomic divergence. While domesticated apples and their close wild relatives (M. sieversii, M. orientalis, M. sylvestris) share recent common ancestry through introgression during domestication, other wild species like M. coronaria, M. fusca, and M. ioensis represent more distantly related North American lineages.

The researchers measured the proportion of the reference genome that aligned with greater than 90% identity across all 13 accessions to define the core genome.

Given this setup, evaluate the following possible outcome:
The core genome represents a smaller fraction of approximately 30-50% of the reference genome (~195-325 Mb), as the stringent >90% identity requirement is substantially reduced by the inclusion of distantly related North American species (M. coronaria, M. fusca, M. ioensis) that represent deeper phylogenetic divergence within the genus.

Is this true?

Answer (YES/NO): NO